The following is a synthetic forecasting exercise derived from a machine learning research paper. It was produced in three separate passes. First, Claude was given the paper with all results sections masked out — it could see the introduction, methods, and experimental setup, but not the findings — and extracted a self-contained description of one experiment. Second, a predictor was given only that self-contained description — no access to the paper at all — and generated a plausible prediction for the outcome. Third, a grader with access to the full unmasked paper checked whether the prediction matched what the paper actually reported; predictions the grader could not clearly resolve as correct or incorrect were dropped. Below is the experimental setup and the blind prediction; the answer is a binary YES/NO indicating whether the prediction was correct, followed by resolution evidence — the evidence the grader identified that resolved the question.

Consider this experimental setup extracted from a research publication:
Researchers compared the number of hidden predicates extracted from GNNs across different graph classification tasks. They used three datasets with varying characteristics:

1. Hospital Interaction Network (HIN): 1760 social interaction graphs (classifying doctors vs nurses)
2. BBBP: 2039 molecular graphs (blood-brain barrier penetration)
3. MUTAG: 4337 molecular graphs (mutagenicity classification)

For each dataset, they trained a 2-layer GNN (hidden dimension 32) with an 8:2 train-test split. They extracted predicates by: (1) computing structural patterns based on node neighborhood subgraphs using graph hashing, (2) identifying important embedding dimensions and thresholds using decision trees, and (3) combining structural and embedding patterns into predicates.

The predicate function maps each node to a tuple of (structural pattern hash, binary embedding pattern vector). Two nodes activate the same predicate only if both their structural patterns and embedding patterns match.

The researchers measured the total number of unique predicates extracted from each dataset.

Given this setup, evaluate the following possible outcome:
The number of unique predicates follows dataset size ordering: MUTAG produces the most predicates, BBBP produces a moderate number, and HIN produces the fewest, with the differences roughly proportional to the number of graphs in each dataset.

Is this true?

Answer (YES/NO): NO